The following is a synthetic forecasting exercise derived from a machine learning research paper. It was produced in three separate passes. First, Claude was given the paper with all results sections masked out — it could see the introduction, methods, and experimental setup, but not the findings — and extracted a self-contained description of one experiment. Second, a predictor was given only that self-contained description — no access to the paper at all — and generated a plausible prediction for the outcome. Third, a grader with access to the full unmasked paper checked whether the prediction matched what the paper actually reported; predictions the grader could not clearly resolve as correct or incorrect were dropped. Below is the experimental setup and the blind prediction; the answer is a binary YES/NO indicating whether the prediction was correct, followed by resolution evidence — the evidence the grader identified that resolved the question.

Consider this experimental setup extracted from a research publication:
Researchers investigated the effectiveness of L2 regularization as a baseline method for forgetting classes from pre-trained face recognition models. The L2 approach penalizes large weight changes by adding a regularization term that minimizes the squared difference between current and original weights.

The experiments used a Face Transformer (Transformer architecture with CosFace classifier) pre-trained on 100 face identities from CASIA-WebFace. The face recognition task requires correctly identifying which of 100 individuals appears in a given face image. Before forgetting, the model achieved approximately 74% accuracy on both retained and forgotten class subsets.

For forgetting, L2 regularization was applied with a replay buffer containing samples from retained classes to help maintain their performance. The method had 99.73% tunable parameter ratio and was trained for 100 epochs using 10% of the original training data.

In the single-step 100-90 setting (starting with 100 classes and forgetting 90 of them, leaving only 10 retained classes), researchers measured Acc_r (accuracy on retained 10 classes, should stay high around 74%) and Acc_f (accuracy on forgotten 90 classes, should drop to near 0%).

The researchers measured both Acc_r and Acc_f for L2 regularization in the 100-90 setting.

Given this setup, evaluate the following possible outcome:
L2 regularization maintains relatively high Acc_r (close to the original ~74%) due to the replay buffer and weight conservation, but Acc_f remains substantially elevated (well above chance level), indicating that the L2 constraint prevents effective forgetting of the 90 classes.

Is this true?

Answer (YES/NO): NO